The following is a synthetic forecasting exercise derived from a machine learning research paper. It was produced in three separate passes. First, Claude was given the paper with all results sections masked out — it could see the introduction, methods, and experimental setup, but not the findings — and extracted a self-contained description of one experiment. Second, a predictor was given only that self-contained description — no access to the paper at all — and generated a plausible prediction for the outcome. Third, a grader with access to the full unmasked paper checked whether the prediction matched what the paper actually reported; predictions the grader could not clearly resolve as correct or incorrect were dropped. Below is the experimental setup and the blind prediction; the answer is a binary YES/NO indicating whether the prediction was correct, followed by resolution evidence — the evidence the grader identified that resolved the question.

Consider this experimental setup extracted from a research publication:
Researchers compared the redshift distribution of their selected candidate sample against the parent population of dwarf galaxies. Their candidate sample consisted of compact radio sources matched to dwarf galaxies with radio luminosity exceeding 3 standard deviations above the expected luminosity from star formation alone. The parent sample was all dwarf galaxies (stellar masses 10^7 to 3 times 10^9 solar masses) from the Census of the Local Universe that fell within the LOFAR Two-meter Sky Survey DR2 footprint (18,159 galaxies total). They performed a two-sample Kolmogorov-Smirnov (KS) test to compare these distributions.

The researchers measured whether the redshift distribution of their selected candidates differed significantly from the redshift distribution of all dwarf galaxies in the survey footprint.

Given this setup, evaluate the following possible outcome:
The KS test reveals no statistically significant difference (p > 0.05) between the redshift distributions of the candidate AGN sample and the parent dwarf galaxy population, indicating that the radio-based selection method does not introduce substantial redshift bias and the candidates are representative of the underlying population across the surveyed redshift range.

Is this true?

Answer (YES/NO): NO